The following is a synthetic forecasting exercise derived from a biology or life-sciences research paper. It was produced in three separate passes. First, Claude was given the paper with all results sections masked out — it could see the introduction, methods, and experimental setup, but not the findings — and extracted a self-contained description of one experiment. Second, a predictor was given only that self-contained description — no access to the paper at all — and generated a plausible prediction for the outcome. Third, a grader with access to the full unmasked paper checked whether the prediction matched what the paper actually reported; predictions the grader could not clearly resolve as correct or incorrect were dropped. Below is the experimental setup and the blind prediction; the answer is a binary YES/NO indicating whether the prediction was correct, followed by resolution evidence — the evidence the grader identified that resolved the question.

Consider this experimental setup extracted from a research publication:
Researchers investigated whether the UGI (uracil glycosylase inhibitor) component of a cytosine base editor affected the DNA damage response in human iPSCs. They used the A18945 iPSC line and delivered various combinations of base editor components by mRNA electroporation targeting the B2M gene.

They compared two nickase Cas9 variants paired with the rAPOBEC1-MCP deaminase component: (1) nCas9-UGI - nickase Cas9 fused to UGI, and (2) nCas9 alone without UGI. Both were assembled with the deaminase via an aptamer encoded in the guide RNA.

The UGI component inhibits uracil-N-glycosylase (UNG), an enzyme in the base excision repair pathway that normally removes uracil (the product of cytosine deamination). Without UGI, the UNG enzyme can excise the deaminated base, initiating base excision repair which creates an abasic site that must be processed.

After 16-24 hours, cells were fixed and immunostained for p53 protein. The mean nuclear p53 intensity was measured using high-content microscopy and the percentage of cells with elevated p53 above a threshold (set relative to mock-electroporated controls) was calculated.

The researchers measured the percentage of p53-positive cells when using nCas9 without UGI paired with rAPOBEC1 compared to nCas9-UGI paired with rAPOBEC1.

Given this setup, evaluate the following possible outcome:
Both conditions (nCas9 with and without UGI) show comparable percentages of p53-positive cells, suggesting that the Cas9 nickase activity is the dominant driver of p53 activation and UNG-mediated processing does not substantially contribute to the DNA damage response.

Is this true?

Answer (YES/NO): NO